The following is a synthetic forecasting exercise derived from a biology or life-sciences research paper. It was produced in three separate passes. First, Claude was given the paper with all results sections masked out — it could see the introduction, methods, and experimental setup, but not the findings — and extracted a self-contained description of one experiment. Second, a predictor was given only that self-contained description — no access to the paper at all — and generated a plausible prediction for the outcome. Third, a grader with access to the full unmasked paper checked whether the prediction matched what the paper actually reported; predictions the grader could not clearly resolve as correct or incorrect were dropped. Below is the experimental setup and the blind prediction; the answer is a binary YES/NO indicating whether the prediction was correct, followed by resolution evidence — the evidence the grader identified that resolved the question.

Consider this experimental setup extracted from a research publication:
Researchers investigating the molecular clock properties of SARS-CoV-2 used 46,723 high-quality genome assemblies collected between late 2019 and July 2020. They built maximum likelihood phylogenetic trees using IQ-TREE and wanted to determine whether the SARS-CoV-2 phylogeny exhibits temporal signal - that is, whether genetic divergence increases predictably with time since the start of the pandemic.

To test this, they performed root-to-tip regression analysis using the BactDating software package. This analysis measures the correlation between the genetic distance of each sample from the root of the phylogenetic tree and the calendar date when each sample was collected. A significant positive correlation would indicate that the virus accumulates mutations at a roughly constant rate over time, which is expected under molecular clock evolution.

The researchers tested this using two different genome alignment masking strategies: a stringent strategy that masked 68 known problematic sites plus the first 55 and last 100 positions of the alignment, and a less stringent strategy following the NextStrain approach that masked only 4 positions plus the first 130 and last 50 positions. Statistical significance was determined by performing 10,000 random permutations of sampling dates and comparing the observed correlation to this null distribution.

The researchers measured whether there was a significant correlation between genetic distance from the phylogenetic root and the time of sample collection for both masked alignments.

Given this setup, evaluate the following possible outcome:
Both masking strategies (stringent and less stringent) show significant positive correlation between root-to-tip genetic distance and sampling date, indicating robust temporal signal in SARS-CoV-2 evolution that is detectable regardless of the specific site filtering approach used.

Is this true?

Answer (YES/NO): YES